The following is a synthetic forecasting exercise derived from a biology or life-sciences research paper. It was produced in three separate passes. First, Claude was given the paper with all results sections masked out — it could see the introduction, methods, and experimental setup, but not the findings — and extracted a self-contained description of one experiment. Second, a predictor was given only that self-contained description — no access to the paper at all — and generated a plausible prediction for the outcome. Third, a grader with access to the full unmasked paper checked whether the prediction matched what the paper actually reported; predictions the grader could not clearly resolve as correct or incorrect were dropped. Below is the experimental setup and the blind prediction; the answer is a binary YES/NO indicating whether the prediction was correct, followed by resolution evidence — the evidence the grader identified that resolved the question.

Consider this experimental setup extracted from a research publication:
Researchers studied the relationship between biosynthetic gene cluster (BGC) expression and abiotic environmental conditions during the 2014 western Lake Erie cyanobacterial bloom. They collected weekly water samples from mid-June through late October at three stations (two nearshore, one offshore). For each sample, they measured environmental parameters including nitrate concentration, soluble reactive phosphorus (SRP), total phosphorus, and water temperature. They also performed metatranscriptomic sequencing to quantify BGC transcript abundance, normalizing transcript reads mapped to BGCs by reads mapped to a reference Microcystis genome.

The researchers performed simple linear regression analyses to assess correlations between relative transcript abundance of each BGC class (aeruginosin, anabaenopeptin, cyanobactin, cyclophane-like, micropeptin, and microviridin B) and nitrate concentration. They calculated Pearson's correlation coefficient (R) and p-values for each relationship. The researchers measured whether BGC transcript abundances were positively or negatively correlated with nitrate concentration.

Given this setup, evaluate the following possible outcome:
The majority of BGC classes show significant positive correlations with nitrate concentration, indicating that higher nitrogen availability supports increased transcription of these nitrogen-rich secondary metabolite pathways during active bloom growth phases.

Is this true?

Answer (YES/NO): NO